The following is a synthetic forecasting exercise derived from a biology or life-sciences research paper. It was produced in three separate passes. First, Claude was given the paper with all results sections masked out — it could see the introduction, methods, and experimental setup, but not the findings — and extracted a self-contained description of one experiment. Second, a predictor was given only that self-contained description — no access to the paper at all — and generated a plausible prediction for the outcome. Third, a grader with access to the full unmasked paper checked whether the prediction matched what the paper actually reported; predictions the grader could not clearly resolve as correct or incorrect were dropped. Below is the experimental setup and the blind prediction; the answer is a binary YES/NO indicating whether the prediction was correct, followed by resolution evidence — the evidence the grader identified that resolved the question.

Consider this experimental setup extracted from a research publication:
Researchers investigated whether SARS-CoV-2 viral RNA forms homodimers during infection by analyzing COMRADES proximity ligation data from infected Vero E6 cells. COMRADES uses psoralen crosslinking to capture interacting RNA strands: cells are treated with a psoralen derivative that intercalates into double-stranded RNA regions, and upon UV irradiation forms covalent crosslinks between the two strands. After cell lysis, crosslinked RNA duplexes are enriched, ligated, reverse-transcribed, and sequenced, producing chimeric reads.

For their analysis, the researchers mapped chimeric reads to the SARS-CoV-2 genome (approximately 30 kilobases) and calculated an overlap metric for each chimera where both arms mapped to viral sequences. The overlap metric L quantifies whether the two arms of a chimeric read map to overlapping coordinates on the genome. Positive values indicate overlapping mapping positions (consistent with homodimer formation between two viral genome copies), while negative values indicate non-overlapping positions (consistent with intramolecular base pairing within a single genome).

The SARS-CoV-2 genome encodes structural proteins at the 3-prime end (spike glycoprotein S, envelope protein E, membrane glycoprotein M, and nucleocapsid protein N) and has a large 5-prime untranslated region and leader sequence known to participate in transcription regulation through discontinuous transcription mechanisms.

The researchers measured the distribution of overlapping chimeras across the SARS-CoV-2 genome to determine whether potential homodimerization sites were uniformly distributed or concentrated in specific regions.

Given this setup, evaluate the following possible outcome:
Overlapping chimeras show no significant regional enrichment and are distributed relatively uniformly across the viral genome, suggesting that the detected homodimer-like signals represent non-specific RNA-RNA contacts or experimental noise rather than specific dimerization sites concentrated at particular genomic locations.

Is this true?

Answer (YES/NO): NO